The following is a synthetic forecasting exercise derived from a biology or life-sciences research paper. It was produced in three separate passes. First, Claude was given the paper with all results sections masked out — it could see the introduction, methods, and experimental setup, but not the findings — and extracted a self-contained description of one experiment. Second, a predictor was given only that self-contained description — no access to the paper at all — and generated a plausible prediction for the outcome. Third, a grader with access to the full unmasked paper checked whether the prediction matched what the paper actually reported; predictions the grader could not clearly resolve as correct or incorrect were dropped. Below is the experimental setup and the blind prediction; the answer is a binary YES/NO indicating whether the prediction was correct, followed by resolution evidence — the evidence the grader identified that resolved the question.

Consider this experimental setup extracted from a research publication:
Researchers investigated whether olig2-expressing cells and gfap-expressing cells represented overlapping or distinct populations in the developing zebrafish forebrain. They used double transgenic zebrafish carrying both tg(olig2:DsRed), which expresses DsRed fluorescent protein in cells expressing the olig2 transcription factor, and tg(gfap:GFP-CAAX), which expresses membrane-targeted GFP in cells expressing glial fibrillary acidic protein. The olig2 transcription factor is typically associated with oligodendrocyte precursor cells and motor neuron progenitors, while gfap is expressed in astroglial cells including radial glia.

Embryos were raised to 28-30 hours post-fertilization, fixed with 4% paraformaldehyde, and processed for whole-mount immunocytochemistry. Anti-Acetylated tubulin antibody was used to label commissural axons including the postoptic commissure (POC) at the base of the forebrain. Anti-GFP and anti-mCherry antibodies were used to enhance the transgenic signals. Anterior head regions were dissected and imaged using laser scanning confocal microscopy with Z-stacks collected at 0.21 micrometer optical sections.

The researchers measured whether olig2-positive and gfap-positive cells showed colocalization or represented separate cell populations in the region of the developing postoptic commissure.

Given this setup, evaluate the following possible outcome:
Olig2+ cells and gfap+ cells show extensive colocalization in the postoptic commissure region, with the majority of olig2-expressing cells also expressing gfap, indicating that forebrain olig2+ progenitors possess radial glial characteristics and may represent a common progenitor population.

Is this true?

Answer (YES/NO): NO